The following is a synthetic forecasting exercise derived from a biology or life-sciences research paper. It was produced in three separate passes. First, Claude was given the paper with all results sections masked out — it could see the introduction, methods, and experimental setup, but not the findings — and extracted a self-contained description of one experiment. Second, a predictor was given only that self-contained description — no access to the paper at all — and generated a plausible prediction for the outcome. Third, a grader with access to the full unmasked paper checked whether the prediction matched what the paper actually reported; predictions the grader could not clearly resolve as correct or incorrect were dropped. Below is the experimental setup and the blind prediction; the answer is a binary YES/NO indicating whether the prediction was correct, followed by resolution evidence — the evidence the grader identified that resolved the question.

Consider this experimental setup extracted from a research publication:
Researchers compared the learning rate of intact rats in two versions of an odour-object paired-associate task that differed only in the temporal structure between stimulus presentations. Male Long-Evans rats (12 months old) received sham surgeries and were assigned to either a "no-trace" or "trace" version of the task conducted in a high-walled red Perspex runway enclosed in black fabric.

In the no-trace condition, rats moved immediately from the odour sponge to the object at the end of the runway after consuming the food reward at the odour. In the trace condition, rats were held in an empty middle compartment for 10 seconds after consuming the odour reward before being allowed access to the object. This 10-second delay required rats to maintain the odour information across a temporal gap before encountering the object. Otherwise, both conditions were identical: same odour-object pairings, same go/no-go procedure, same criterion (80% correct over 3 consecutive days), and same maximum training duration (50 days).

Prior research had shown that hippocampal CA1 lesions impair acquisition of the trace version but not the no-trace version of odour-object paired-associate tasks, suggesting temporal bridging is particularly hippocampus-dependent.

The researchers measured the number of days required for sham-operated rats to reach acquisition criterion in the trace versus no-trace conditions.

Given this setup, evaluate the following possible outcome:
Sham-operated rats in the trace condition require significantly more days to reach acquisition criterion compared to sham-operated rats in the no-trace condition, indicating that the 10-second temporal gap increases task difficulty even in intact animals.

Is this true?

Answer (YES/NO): NO